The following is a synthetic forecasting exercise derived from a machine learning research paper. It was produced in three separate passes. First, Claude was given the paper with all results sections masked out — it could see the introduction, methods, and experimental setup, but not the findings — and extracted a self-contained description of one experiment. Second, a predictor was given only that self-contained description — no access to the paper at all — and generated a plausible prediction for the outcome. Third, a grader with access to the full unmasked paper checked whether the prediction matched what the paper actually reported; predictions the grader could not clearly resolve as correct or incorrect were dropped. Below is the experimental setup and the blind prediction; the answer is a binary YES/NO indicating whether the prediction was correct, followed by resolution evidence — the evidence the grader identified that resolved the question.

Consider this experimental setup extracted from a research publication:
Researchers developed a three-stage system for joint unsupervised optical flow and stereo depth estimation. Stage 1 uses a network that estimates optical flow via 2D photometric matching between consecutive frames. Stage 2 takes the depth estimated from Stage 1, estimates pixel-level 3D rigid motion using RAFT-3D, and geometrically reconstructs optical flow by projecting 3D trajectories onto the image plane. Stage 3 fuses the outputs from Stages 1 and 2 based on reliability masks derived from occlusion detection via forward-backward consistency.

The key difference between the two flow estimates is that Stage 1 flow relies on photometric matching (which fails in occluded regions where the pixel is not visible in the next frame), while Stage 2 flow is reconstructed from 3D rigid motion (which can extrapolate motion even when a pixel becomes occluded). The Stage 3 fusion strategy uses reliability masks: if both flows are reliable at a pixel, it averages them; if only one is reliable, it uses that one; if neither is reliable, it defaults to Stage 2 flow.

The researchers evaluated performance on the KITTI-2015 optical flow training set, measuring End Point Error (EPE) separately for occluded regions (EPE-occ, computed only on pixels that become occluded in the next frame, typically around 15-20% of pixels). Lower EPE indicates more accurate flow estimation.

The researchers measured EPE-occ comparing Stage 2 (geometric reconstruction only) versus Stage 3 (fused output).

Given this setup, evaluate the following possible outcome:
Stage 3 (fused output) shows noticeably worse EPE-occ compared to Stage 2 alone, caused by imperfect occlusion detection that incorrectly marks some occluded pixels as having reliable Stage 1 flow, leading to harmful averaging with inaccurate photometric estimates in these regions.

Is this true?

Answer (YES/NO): NO